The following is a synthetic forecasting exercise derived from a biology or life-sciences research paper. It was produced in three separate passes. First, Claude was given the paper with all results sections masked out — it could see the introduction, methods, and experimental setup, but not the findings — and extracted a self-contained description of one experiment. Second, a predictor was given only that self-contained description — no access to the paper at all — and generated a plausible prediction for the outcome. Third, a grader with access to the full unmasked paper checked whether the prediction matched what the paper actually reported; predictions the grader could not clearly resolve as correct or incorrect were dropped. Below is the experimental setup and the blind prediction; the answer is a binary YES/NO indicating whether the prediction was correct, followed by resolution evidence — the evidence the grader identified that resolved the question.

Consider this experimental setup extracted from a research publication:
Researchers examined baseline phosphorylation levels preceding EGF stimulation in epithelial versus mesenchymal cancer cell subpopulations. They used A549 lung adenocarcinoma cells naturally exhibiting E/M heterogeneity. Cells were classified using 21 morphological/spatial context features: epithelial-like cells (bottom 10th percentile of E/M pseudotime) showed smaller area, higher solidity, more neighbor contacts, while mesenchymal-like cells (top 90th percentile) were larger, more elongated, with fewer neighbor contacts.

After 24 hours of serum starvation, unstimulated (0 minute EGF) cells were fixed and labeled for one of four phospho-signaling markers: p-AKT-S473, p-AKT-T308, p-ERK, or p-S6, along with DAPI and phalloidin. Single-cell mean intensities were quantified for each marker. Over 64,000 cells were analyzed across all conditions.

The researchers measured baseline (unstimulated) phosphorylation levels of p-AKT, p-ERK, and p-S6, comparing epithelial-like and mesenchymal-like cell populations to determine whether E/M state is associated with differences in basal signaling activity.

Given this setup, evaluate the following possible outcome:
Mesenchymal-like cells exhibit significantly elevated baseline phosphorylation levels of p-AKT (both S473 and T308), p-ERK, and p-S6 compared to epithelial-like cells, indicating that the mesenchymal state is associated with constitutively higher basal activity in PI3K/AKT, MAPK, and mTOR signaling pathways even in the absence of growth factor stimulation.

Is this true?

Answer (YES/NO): NO